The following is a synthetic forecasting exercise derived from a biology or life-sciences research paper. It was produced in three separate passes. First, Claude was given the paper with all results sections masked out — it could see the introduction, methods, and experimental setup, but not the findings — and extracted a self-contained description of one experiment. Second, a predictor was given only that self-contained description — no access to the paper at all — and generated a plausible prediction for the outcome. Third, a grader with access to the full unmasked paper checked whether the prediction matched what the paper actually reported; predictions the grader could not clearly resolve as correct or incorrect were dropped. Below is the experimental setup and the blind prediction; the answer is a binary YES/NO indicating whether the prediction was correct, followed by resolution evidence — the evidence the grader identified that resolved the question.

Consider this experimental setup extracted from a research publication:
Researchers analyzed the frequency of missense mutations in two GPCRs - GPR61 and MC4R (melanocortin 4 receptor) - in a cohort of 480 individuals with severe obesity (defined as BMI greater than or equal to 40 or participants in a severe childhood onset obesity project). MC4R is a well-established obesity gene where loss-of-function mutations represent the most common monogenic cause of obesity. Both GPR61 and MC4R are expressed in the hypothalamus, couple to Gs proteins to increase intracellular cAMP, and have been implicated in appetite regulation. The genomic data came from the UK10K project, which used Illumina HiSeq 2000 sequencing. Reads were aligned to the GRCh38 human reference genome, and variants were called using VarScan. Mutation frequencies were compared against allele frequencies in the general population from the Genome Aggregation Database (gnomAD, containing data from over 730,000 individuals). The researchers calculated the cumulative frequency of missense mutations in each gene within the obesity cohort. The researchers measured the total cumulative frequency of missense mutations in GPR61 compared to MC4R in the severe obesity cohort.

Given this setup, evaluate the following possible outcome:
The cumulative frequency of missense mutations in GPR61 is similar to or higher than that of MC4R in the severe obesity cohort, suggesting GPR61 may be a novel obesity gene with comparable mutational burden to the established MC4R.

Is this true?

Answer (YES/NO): YES